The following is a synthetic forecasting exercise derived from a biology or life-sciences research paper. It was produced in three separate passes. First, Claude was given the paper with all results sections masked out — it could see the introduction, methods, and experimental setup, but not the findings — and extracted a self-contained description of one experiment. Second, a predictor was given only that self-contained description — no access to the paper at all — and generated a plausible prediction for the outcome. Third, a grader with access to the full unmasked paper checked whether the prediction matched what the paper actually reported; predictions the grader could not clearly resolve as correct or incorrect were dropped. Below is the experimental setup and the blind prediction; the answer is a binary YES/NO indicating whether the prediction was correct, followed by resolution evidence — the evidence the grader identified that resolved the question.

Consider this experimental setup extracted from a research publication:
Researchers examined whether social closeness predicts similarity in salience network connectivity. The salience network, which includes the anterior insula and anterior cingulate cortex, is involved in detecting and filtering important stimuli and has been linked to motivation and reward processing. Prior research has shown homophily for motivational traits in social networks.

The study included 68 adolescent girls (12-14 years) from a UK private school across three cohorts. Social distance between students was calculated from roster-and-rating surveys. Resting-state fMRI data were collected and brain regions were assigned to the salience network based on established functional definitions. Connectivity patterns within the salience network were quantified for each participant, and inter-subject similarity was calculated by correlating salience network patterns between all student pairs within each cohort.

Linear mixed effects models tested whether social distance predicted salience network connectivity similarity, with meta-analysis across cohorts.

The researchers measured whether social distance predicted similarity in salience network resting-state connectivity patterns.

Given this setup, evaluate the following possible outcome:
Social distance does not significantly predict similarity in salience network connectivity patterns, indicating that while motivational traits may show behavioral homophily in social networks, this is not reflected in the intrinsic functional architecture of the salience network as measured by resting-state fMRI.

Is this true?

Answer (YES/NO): YES